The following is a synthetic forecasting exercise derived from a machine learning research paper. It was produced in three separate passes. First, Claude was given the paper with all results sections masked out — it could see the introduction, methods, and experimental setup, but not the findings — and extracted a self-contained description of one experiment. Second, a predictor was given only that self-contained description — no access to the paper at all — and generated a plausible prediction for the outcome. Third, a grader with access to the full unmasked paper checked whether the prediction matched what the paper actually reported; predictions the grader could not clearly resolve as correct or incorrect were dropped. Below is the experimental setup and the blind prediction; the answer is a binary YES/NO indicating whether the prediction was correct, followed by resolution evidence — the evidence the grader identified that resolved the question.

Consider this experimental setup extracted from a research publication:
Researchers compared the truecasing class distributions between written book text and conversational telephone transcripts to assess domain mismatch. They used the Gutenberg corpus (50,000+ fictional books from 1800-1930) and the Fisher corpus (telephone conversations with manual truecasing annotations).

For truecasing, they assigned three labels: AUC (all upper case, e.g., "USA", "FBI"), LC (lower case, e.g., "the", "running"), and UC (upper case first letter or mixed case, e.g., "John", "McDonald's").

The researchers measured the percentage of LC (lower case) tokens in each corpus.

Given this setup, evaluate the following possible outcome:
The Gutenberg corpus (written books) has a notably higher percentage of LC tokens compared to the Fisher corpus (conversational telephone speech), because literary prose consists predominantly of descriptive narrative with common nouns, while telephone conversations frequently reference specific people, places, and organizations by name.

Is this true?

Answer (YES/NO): YES